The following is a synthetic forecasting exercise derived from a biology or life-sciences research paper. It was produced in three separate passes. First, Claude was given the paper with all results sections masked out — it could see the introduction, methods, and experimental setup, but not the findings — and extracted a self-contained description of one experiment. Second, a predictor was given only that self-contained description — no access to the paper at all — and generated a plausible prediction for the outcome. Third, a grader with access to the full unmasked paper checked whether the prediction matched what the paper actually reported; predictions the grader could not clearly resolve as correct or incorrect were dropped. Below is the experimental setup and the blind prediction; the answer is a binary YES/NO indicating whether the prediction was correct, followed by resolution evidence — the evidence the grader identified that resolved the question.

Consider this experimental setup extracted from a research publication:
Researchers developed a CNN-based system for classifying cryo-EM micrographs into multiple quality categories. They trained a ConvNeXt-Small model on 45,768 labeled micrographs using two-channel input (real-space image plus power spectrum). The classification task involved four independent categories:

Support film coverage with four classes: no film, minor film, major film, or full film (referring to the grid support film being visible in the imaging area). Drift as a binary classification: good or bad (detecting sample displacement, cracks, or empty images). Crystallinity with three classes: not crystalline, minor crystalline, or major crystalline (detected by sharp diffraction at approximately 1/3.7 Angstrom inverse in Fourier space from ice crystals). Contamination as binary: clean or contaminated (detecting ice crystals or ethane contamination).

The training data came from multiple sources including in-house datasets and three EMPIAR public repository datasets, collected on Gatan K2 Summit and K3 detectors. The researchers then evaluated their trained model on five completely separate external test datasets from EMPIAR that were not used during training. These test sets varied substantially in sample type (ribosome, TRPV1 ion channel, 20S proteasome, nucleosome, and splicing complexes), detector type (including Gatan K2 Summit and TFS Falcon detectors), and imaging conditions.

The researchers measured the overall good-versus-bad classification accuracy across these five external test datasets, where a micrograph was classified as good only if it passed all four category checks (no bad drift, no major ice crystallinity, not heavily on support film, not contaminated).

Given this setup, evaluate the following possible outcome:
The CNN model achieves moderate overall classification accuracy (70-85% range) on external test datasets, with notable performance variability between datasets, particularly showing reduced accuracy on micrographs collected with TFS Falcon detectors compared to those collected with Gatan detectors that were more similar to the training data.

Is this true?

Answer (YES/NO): NO